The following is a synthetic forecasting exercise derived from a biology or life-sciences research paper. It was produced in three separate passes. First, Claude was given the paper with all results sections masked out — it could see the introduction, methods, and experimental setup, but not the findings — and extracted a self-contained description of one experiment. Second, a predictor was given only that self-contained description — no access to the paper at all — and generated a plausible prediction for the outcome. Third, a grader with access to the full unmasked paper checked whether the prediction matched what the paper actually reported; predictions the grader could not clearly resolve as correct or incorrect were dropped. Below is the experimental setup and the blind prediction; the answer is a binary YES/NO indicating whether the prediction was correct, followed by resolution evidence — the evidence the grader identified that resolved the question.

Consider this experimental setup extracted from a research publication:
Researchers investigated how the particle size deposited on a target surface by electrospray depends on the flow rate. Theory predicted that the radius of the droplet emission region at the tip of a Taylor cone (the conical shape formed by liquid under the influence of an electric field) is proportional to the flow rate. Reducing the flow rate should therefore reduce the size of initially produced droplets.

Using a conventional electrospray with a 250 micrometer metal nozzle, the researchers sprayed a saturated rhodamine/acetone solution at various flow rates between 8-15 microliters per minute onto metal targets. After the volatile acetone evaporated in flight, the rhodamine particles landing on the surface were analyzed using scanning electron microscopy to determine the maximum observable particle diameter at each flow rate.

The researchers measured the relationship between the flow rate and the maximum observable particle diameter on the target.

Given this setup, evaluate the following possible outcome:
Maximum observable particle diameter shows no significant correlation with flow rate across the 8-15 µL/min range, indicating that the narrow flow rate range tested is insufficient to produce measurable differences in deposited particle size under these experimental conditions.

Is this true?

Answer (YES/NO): NO